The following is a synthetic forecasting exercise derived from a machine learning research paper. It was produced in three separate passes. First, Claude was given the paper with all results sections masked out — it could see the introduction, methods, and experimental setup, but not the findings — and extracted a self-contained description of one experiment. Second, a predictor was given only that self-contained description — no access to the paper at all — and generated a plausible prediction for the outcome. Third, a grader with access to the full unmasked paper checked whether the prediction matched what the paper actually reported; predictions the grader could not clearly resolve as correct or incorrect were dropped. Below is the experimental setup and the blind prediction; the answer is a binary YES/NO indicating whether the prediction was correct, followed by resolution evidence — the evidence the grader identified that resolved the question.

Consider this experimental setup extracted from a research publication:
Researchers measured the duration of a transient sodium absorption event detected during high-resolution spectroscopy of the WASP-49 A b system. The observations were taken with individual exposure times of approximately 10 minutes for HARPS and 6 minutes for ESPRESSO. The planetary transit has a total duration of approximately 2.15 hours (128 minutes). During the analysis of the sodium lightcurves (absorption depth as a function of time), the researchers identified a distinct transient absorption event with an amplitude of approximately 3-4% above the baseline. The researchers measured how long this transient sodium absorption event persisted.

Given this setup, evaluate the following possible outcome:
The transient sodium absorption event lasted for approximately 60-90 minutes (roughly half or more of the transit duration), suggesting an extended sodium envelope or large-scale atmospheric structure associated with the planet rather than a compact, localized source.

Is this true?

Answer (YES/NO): NO